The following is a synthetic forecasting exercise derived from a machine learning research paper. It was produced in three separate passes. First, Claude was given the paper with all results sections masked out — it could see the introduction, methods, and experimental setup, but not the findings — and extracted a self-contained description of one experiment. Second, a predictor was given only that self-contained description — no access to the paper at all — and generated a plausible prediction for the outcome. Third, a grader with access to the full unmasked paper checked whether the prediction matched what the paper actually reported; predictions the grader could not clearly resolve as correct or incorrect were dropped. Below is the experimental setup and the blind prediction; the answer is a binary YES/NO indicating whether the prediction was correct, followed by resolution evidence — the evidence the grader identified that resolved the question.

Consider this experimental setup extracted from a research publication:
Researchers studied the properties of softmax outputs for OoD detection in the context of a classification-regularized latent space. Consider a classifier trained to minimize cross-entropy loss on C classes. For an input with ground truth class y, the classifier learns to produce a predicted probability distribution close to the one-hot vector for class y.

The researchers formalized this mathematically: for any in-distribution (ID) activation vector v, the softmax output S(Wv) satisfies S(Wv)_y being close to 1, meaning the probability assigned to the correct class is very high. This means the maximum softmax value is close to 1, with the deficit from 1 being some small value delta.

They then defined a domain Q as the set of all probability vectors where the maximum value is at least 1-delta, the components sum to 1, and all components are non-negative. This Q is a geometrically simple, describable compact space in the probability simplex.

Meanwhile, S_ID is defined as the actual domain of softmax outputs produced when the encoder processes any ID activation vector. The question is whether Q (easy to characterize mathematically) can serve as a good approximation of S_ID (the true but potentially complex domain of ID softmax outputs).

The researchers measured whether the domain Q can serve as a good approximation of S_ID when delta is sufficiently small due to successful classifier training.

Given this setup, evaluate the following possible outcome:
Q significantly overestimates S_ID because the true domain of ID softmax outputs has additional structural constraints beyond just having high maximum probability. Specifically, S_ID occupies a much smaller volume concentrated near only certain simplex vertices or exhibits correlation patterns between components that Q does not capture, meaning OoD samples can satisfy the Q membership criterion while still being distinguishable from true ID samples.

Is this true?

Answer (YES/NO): NO